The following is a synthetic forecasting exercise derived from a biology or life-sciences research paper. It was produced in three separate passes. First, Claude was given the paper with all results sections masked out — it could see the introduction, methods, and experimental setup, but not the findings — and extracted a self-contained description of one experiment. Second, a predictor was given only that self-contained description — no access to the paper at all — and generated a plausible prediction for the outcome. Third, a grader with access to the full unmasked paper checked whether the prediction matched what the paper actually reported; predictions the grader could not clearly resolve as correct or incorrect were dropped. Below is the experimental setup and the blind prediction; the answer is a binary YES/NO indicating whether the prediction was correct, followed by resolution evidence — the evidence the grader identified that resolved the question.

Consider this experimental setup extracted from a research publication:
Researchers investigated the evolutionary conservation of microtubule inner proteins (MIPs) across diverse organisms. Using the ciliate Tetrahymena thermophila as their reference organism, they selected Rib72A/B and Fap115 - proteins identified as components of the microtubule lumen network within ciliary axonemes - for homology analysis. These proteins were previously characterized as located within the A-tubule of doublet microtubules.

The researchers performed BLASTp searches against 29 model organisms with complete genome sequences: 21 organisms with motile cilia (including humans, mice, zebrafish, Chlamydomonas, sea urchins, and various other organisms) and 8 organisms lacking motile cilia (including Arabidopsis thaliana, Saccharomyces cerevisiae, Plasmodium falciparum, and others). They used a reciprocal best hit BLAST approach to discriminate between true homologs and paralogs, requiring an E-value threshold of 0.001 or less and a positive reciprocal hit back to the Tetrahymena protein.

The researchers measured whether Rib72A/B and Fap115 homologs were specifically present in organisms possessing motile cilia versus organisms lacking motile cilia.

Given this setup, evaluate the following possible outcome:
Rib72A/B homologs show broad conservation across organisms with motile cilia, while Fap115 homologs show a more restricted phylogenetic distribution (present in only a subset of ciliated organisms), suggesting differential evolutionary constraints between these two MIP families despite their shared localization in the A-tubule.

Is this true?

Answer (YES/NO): NO